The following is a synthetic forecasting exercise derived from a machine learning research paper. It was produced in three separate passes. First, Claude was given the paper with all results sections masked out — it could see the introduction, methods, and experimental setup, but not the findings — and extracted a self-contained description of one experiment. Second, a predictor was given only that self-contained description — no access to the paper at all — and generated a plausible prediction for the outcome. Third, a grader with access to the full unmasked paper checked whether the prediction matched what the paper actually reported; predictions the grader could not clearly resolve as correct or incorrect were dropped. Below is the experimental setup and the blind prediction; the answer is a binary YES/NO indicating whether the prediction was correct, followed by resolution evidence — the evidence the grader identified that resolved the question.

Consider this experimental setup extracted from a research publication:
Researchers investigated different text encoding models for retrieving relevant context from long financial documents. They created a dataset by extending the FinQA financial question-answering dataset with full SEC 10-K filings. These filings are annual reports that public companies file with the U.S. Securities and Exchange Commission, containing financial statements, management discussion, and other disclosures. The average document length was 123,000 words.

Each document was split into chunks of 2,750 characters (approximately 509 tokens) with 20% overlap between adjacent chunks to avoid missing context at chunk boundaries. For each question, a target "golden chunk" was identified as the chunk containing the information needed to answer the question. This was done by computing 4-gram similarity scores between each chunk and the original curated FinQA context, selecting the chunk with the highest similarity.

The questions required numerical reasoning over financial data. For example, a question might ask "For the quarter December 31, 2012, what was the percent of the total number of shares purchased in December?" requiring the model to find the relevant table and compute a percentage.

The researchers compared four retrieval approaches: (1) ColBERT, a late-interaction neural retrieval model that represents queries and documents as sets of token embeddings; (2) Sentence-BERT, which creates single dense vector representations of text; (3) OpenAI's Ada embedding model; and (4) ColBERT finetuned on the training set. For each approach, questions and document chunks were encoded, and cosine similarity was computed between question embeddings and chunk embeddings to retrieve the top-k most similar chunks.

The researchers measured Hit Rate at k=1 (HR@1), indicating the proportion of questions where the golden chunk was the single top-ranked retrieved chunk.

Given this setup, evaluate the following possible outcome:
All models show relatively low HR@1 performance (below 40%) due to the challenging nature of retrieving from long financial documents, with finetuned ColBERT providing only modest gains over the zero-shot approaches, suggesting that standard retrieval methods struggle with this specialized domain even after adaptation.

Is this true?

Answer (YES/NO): NO